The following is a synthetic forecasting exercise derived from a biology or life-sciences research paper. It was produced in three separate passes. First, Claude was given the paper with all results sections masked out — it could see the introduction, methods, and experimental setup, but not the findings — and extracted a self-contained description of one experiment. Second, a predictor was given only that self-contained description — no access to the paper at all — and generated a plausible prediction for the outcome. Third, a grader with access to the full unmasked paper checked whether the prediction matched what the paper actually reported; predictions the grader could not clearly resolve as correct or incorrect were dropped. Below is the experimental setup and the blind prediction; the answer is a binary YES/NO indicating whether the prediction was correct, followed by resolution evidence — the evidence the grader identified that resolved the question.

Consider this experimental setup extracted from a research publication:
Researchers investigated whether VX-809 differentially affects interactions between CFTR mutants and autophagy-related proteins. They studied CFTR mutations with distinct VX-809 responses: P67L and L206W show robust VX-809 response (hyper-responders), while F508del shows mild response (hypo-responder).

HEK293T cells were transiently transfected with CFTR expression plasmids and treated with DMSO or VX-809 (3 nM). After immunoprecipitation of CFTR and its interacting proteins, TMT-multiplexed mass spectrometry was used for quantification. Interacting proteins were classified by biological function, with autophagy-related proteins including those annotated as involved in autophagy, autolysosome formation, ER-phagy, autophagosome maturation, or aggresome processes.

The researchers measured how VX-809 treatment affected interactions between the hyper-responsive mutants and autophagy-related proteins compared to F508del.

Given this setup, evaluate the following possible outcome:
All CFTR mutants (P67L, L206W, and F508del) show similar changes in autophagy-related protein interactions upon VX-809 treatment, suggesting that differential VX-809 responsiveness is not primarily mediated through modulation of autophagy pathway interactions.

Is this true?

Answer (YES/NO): NO